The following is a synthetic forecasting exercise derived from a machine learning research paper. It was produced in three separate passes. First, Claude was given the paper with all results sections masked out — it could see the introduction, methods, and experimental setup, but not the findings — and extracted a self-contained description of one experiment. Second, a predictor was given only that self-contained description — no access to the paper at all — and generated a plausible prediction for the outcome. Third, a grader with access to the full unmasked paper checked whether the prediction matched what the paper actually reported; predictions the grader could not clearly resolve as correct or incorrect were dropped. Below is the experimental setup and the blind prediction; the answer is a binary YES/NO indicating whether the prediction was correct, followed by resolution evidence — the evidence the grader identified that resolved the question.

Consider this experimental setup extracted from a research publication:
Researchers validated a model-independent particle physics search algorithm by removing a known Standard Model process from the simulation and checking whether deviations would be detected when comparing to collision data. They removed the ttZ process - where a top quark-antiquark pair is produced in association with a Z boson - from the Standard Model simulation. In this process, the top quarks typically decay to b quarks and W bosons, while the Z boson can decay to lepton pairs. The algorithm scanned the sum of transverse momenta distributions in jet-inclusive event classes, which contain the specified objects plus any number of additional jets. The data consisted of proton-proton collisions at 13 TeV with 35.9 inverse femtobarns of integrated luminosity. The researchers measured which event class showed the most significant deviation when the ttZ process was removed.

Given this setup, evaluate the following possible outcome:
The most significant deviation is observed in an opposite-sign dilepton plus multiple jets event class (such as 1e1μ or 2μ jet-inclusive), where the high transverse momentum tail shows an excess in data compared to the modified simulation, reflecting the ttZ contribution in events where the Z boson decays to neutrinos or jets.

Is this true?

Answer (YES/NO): NO